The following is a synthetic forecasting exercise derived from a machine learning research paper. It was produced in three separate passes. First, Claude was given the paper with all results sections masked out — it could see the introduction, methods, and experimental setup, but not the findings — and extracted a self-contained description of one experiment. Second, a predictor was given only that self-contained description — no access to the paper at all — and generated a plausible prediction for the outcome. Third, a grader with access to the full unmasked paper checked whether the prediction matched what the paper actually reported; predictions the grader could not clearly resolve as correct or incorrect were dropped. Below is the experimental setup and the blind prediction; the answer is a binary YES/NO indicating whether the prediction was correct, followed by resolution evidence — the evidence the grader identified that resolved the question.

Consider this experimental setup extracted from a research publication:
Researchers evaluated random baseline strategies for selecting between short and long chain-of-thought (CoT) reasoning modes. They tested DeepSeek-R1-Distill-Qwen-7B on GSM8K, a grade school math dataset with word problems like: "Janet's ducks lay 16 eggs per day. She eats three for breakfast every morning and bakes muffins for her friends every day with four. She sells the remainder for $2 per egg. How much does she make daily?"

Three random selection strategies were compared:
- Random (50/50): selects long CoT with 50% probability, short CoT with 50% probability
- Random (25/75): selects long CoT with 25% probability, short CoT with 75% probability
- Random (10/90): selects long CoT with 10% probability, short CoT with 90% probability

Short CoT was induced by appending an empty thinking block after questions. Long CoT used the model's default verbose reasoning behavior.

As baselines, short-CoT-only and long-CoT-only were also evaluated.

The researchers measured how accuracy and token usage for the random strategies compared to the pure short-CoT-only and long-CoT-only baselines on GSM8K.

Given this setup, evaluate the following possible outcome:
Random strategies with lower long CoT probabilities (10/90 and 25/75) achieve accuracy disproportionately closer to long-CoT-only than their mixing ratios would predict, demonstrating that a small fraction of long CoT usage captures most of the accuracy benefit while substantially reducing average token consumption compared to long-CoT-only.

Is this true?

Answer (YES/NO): NO